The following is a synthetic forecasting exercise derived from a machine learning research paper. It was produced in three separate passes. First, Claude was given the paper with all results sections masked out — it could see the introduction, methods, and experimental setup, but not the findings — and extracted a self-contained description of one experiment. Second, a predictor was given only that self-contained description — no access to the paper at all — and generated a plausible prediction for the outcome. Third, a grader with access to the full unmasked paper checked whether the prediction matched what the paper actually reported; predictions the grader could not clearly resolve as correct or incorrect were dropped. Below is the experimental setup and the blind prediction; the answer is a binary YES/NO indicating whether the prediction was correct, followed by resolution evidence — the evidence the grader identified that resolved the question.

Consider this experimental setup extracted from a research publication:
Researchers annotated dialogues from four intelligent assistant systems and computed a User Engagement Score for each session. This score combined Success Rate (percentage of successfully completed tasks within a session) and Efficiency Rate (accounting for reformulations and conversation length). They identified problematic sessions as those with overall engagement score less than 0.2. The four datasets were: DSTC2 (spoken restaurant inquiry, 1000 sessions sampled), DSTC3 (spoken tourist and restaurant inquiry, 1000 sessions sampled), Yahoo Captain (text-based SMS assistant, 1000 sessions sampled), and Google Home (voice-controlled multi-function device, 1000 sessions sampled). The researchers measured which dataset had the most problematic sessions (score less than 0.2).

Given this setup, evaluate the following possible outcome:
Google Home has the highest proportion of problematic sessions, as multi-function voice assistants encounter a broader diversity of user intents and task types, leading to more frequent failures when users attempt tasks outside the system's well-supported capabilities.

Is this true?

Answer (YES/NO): NO